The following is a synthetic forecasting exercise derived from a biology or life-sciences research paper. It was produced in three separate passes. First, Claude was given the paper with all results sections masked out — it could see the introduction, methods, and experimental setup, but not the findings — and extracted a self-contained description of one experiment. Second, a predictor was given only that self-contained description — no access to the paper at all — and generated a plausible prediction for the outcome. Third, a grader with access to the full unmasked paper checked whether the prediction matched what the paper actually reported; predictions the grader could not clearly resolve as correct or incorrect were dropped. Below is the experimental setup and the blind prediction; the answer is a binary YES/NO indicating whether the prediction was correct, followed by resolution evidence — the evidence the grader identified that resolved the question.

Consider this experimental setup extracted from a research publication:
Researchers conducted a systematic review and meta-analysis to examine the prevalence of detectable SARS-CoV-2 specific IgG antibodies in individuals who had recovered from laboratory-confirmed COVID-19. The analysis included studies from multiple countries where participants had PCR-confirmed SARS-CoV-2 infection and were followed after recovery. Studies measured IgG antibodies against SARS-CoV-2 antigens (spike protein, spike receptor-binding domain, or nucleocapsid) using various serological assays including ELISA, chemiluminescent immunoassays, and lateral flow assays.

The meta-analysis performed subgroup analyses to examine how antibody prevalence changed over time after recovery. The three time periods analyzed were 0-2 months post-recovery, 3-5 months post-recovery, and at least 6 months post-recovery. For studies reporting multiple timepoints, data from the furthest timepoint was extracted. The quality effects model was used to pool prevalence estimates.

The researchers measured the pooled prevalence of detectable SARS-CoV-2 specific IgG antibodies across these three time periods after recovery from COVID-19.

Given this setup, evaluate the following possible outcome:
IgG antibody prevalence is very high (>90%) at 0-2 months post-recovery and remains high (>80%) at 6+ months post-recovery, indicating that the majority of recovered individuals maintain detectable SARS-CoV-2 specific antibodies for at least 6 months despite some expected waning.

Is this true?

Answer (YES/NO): NO